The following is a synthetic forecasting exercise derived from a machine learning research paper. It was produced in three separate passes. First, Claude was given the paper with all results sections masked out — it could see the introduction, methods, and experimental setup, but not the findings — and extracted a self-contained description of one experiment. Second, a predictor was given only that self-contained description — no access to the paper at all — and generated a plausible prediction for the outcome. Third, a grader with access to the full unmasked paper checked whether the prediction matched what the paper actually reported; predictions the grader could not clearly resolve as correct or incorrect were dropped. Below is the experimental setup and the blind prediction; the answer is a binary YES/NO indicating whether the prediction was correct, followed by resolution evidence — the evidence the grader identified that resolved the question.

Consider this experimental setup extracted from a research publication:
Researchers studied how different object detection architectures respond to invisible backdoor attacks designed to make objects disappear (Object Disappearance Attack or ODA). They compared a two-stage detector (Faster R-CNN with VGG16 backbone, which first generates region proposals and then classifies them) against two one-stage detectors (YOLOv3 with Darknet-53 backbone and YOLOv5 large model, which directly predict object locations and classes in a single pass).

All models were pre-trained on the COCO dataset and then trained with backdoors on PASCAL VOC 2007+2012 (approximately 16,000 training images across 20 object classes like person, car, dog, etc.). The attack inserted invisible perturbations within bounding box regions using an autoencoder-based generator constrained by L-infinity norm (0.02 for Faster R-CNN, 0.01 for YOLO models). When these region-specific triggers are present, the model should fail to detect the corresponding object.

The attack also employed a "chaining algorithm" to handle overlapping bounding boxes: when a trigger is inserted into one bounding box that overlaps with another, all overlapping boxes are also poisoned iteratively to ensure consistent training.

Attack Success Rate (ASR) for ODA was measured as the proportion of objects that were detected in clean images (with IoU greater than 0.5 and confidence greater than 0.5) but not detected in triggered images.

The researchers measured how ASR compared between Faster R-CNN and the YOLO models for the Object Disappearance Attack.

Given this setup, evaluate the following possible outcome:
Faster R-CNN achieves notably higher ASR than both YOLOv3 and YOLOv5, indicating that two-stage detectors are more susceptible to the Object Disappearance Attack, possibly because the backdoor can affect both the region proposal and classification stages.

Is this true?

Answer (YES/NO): NO